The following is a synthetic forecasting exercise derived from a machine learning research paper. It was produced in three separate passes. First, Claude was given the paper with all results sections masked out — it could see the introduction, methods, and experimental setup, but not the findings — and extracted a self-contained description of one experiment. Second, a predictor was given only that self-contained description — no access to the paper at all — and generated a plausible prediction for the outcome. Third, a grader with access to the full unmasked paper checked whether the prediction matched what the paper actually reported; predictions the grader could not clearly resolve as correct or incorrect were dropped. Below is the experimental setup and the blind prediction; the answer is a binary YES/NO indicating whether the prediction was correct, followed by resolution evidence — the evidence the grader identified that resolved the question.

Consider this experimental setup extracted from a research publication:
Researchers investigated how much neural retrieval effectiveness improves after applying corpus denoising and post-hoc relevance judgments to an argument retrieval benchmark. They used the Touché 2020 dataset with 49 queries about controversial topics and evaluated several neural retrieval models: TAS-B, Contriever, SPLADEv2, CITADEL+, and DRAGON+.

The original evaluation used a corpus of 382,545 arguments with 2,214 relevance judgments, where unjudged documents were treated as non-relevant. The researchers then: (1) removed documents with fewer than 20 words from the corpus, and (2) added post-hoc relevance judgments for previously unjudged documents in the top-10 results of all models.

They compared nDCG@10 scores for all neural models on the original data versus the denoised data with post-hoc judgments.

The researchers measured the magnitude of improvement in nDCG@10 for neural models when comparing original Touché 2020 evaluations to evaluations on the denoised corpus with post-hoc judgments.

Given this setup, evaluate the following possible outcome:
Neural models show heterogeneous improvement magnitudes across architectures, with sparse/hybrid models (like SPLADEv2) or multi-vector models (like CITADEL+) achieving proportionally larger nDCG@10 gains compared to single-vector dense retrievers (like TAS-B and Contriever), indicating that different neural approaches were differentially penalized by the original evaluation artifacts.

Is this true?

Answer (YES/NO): NO